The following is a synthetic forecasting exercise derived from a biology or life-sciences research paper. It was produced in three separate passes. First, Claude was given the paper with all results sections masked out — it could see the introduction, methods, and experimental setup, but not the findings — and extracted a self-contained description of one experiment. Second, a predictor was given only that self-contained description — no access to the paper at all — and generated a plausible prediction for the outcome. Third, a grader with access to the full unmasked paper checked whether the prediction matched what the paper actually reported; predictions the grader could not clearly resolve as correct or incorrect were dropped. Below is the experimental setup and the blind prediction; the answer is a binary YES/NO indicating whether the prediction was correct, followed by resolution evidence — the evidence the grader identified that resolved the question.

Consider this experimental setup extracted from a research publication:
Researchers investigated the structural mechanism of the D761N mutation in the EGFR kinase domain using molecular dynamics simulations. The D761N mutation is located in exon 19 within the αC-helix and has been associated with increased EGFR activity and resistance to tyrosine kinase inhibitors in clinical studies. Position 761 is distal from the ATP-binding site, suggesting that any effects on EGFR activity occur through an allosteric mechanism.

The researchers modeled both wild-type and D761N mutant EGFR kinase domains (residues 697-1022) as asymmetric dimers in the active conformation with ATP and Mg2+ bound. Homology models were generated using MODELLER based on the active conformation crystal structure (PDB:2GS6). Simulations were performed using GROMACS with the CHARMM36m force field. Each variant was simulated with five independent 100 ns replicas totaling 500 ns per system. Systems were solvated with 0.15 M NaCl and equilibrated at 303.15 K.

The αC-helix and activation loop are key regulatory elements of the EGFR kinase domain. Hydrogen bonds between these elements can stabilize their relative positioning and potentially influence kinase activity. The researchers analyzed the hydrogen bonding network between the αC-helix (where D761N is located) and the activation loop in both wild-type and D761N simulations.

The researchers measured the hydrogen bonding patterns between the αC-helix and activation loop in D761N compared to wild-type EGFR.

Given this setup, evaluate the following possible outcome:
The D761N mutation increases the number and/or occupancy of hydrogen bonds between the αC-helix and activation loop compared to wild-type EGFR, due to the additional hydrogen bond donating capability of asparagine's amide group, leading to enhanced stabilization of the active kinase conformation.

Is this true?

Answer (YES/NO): YES